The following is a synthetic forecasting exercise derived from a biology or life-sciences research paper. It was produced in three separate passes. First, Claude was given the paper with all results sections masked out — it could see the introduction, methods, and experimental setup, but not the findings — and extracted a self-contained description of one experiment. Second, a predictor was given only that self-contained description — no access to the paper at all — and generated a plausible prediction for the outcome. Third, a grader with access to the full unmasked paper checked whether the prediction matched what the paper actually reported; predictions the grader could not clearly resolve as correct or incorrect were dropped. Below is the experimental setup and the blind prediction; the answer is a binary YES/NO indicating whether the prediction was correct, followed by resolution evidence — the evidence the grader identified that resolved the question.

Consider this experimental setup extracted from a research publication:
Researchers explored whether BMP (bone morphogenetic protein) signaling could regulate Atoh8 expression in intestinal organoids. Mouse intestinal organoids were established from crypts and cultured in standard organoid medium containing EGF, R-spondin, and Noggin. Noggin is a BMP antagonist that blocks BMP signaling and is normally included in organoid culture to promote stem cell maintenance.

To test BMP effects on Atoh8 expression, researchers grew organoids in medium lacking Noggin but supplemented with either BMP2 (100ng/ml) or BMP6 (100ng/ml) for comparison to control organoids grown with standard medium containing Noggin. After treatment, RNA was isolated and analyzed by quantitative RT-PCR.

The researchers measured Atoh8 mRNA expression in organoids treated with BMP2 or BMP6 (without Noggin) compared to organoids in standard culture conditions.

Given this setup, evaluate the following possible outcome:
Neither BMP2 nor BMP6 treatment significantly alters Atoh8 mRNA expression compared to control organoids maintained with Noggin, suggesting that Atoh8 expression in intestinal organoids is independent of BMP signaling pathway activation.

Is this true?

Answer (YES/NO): NO